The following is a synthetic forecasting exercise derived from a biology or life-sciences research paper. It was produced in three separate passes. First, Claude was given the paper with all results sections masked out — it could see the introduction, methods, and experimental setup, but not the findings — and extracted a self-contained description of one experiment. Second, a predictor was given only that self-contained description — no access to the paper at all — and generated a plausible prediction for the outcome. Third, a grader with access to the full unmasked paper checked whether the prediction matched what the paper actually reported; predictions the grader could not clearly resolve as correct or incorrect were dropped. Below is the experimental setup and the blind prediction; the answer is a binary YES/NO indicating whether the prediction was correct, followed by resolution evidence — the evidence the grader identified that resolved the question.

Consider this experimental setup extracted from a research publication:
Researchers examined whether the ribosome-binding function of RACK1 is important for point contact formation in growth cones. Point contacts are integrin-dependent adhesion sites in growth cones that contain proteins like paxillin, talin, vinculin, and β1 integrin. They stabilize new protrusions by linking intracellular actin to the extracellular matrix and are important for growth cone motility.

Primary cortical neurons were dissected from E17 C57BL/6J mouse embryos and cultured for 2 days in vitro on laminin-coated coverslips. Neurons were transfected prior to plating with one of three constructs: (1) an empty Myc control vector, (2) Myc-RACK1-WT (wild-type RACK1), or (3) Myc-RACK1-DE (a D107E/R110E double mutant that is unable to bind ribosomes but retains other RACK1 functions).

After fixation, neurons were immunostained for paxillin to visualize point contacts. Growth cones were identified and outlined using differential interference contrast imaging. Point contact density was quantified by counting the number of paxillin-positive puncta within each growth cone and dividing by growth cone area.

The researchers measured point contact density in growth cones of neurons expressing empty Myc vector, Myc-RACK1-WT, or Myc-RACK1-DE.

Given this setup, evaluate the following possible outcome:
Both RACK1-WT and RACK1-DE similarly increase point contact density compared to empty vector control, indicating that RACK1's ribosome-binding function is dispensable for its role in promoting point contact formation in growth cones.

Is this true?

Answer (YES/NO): NO